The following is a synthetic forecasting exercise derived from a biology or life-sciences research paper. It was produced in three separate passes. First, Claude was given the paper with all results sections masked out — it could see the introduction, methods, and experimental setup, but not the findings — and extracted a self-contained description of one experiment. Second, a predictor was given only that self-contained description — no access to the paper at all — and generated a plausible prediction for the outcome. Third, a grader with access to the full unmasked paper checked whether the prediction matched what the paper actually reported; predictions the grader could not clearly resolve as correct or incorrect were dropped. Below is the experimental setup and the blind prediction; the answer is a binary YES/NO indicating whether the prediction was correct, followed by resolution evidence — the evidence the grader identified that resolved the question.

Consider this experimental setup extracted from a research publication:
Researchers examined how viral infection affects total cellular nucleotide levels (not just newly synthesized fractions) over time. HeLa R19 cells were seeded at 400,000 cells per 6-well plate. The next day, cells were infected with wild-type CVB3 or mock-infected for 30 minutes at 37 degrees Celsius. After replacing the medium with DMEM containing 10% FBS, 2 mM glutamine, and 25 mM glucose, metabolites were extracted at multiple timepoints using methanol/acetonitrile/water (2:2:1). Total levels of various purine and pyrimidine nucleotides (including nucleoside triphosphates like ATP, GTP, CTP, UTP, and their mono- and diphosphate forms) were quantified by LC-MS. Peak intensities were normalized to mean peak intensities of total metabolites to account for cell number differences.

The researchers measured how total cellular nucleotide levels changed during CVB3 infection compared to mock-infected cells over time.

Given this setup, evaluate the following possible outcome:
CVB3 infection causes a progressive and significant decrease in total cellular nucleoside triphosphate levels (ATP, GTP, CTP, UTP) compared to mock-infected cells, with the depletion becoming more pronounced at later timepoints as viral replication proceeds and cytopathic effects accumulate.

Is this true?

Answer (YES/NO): NO